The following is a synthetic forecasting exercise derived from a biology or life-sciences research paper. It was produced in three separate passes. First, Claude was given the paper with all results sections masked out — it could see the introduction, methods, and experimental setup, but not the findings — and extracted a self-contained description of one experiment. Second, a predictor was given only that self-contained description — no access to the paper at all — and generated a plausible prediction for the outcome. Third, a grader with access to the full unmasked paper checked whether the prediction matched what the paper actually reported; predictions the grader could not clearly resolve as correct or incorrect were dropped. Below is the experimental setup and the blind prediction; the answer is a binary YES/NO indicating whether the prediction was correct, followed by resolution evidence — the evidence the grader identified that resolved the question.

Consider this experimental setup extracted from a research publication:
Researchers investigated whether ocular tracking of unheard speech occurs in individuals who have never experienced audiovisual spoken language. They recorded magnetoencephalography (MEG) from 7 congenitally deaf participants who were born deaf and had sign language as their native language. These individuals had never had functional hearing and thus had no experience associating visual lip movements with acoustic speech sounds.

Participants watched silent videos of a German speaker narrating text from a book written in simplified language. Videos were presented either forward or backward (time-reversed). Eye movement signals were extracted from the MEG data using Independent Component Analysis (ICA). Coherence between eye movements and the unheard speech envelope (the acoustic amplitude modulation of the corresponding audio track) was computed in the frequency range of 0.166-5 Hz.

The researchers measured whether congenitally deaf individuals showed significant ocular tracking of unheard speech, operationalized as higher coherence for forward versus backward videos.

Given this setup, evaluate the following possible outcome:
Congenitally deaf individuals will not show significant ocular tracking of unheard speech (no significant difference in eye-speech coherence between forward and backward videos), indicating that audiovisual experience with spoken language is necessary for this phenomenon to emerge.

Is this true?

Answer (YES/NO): YES